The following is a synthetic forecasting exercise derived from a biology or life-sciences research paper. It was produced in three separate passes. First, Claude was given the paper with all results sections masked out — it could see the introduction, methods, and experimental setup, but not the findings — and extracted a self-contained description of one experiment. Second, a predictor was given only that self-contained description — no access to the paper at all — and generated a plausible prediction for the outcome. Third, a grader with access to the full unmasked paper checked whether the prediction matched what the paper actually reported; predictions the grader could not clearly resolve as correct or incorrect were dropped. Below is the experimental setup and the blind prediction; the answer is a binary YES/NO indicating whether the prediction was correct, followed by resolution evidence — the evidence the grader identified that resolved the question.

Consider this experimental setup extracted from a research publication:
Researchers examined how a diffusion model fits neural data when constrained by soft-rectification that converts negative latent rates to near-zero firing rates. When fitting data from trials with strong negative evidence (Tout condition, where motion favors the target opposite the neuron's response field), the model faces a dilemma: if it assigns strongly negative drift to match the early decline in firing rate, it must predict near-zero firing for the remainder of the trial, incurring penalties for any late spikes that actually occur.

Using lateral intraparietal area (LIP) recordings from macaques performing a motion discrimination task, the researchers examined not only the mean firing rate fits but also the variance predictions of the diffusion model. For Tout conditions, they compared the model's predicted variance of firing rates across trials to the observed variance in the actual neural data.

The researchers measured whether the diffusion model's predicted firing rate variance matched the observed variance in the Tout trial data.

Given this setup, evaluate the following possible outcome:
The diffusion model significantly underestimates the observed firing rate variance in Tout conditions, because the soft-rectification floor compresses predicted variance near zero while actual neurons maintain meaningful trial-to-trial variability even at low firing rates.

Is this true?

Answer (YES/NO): NO